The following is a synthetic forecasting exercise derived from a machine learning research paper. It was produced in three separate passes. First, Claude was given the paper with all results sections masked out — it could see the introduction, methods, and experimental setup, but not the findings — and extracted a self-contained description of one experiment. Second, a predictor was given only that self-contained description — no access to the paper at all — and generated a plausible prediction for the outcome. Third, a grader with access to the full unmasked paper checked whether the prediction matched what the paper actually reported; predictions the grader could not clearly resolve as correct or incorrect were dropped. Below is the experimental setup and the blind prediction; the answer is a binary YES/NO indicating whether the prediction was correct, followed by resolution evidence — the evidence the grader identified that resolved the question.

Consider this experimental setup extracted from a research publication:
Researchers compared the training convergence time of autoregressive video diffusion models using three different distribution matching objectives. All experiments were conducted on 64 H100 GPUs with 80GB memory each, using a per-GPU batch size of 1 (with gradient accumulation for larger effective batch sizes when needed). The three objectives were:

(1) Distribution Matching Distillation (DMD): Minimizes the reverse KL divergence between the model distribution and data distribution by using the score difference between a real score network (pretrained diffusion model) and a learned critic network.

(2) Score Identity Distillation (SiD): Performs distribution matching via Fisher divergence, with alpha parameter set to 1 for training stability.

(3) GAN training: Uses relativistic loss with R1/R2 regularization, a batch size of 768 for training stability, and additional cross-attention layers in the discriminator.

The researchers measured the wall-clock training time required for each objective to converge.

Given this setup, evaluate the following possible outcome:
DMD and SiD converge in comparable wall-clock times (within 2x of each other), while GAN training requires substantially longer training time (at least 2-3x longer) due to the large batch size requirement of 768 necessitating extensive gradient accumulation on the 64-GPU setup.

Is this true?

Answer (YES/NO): NO